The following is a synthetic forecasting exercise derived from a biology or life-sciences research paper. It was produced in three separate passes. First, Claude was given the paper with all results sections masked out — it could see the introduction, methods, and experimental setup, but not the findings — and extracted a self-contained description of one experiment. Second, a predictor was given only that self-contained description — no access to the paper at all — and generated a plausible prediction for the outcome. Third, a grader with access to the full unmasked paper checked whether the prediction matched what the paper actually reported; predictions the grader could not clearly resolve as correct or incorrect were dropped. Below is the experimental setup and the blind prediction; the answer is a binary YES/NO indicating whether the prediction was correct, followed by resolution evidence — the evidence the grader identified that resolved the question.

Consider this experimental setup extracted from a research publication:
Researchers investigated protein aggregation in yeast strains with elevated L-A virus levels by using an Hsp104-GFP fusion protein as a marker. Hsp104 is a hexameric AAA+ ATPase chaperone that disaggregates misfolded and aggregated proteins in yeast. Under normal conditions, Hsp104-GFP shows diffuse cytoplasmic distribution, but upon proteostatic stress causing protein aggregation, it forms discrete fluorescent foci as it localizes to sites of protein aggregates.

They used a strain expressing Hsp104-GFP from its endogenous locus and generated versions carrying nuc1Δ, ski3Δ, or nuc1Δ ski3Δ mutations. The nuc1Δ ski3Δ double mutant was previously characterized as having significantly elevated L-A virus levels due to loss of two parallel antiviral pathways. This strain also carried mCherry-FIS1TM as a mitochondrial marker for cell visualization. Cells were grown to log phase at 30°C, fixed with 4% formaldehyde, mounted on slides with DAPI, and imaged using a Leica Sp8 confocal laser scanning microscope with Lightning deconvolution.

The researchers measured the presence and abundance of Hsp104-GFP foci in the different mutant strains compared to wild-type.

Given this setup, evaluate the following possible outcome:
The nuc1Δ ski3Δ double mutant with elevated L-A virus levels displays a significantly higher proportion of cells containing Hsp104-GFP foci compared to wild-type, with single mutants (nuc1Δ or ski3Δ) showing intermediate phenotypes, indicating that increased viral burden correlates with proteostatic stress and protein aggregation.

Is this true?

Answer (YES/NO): NO